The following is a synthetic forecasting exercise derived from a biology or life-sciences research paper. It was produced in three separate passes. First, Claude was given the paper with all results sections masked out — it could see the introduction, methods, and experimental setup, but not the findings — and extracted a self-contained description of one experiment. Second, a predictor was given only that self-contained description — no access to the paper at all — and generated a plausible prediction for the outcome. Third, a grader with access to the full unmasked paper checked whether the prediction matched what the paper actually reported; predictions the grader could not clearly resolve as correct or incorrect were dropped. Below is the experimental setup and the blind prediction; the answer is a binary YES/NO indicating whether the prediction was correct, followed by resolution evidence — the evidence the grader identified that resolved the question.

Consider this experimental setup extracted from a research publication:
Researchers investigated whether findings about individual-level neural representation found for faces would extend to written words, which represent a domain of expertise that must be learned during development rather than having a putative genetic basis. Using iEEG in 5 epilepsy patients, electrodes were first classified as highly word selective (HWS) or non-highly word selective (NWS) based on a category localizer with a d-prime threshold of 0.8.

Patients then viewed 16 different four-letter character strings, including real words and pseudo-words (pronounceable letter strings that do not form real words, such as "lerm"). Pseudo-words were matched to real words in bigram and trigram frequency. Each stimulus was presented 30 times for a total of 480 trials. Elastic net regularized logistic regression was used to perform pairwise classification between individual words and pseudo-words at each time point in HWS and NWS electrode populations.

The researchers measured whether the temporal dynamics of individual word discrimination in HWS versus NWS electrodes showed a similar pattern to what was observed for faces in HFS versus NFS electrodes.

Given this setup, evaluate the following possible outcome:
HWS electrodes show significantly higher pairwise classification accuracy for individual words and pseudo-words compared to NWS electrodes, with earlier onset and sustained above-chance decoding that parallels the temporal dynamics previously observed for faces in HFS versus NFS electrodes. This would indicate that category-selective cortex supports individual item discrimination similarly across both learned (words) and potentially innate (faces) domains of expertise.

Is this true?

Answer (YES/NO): YES